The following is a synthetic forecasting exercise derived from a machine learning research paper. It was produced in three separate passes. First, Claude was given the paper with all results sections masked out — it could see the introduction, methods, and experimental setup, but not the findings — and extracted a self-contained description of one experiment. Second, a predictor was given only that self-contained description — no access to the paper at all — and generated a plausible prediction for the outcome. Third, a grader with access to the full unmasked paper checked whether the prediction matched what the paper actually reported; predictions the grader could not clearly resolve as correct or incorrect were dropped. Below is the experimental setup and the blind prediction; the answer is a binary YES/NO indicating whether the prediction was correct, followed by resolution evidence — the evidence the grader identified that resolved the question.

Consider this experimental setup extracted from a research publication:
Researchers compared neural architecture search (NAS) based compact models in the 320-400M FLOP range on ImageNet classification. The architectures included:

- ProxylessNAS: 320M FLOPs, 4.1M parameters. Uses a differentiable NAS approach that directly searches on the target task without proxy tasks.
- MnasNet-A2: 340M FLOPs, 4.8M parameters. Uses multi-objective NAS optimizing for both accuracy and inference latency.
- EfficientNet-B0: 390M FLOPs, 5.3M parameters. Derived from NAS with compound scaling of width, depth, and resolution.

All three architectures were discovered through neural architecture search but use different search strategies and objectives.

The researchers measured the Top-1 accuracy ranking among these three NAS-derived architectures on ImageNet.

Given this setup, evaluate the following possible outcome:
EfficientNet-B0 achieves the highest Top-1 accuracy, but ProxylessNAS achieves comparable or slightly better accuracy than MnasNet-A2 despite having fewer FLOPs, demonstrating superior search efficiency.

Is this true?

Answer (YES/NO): NO